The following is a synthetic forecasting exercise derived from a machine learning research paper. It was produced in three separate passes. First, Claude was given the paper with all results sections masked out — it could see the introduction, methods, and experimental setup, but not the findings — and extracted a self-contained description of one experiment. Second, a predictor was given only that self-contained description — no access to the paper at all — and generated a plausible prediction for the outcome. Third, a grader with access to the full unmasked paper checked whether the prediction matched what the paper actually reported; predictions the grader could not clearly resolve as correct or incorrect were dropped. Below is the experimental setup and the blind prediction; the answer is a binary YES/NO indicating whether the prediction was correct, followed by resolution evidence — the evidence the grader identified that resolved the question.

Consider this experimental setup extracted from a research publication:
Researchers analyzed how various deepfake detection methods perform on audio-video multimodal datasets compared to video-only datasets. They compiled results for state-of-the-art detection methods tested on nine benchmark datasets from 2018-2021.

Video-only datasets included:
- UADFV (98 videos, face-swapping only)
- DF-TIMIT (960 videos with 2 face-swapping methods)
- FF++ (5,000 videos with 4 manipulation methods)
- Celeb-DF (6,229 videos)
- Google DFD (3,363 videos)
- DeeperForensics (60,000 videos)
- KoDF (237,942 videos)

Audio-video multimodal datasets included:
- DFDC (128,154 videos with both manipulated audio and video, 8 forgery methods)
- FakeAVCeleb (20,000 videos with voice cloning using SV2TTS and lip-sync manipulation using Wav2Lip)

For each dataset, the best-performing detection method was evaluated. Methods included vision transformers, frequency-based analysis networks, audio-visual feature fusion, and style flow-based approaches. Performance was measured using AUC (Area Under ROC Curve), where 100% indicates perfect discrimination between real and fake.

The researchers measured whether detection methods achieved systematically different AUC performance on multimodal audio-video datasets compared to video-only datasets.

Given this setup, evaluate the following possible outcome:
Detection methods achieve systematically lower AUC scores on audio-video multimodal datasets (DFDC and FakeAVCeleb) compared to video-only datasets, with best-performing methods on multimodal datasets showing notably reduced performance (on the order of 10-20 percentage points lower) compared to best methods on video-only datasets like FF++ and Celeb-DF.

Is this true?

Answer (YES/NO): NO